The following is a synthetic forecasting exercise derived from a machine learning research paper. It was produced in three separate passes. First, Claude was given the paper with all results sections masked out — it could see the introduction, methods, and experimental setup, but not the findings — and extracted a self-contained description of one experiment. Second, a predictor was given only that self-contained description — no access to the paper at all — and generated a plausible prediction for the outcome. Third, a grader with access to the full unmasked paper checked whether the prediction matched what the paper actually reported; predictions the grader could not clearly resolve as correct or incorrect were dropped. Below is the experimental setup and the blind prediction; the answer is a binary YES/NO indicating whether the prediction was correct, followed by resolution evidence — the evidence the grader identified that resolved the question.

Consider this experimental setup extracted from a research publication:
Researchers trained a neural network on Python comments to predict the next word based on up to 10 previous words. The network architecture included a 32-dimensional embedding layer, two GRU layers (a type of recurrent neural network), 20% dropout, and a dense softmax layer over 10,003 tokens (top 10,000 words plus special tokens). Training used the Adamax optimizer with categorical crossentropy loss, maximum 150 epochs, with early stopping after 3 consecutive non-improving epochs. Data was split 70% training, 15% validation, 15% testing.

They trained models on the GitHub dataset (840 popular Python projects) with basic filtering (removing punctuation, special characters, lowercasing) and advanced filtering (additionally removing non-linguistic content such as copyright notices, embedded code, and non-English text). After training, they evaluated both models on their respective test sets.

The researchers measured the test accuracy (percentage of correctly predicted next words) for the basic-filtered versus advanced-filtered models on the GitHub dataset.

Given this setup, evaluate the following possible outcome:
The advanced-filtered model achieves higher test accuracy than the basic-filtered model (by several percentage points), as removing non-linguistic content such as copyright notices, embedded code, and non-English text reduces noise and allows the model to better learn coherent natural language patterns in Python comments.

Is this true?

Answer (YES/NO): NO